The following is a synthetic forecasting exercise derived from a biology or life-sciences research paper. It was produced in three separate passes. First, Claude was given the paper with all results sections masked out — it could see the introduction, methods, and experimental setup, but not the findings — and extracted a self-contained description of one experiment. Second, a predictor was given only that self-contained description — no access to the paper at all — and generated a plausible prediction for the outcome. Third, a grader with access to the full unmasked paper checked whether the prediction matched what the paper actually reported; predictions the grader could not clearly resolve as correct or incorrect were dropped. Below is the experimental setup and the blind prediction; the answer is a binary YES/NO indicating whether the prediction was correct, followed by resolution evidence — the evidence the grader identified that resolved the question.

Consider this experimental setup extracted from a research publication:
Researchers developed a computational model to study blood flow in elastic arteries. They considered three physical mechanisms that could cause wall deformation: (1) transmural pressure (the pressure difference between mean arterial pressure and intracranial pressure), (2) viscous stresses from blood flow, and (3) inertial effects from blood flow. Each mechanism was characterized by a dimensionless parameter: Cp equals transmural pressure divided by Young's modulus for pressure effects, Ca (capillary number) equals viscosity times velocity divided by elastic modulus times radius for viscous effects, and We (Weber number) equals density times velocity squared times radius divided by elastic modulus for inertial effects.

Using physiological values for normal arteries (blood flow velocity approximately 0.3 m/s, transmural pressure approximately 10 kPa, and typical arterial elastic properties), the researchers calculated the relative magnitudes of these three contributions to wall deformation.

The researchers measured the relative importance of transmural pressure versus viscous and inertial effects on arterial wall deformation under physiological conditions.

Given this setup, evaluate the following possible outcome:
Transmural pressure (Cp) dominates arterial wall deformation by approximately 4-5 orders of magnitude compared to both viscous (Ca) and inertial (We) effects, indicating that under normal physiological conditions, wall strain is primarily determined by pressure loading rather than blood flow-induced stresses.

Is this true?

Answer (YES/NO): NO